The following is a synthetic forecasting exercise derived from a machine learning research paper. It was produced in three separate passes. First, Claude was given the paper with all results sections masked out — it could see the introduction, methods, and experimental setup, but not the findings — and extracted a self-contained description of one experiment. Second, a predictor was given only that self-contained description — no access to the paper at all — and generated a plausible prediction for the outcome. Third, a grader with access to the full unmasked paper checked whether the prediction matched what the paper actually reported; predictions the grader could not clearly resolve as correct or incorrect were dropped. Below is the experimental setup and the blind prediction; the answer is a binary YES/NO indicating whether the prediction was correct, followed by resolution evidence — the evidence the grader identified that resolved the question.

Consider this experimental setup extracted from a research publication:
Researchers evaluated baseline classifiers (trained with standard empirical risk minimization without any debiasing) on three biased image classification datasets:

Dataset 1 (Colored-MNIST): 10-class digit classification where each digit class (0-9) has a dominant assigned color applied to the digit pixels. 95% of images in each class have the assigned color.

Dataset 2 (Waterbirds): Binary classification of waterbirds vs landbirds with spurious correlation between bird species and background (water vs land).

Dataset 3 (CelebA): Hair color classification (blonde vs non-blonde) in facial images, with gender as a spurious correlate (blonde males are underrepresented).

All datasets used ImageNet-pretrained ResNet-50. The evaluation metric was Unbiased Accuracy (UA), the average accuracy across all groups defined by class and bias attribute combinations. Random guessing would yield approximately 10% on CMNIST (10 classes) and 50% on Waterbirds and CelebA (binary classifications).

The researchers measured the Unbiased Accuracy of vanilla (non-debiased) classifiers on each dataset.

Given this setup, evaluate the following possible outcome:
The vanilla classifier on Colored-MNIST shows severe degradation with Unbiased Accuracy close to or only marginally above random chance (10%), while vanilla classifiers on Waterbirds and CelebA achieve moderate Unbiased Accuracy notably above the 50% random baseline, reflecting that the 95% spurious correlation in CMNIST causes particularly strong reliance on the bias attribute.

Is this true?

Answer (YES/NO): YES